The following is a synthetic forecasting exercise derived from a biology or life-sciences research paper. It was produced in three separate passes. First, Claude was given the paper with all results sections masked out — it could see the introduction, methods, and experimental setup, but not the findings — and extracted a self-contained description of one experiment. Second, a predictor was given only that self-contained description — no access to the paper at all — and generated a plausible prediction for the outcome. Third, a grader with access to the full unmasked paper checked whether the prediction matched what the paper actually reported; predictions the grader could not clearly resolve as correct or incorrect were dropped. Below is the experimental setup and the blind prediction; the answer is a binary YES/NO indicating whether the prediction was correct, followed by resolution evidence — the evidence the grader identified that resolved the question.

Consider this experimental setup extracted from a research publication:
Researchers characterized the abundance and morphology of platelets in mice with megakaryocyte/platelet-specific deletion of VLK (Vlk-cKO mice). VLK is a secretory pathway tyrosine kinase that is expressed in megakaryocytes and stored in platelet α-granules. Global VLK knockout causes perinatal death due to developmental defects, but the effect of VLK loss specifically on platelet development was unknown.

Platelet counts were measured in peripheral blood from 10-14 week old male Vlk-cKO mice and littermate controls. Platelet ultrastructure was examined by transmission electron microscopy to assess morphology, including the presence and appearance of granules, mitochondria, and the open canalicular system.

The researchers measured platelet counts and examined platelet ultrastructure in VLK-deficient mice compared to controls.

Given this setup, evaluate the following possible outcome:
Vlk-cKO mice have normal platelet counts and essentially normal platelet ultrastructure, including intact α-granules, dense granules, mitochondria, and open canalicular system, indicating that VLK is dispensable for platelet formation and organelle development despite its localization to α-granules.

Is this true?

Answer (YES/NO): YES